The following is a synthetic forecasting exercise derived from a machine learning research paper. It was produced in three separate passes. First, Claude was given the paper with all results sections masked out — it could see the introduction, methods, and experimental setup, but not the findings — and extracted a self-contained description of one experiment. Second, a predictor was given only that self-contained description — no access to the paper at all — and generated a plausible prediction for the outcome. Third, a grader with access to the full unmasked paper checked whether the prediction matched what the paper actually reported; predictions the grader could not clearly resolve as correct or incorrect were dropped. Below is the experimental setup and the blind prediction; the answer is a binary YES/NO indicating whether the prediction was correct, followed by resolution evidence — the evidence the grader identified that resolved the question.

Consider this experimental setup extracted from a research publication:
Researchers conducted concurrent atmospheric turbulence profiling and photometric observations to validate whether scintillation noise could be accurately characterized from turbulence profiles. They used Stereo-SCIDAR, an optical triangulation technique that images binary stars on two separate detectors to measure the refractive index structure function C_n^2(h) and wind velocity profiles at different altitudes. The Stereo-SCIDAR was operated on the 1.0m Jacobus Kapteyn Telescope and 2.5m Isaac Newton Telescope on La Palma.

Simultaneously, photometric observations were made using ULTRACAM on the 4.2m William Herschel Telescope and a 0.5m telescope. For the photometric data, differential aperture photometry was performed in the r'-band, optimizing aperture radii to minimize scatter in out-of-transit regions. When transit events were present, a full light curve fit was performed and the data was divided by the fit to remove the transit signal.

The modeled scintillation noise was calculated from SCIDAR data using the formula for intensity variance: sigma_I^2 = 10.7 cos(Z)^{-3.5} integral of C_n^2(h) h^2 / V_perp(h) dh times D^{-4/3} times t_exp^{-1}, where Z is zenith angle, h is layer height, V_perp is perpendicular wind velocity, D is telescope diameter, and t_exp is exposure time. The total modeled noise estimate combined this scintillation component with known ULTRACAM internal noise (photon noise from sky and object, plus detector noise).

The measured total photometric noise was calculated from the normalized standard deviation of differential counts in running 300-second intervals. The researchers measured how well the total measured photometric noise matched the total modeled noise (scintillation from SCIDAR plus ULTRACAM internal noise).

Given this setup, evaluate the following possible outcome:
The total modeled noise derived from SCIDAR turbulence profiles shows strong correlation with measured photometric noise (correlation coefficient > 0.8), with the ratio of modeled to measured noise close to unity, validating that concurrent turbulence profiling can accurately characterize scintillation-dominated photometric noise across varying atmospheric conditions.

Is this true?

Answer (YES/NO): YES